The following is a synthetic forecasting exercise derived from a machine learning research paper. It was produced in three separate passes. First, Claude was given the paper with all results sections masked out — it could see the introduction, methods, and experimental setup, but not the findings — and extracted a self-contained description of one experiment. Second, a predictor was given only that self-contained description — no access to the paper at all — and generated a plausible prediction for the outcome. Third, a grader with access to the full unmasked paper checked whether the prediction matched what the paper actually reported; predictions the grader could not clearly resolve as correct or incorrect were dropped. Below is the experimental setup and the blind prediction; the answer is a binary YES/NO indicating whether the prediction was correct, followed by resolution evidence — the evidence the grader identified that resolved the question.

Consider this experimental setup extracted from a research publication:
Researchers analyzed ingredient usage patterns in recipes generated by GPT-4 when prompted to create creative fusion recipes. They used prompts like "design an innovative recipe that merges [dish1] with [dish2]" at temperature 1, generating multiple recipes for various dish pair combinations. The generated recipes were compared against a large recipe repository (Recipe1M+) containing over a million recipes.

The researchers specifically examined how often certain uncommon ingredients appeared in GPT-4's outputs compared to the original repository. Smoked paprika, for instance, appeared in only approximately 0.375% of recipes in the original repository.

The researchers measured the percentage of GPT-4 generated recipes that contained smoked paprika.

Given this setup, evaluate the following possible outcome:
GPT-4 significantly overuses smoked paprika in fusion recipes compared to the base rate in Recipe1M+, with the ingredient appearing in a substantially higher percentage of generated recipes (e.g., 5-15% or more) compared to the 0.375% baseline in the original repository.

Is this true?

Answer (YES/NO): YES